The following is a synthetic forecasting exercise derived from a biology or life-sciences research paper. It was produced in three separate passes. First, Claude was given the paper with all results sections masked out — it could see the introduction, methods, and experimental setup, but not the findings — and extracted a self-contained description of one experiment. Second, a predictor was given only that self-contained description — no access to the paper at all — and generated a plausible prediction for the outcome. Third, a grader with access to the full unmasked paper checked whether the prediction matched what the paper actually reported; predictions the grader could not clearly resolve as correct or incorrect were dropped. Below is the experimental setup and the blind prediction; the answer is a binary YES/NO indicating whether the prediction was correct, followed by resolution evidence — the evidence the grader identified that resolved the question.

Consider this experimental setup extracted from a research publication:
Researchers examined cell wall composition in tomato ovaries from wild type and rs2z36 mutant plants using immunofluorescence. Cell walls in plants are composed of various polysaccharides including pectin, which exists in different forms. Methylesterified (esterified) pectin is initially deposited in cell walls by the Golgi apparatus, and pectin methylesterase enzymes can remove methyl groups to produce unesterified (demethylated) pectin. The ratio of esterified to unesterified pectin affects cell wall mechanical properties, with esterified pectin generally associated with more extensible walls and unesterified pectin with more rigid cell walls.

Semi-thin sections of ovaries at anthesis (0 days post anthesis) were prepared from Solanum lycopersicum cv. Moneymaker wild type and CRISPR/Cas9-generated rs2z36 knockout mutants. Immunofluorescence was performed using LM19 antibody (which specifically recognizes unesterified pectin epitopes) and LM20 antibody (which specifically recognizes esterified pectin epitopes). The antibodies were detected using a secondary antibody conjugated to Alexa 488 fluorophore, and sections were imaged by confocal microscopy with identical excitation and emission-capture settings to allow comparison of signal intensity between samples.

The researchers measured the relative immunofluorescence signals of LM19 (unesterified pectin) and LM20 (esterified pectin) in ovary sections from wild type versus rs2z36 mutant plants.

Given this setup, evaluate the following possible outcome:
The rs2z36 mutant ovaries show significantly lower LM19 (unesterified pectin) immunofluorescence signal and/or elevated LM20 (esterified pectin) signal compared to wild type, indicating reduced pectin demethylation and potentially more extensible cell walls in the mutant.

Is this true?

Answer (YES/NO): NO